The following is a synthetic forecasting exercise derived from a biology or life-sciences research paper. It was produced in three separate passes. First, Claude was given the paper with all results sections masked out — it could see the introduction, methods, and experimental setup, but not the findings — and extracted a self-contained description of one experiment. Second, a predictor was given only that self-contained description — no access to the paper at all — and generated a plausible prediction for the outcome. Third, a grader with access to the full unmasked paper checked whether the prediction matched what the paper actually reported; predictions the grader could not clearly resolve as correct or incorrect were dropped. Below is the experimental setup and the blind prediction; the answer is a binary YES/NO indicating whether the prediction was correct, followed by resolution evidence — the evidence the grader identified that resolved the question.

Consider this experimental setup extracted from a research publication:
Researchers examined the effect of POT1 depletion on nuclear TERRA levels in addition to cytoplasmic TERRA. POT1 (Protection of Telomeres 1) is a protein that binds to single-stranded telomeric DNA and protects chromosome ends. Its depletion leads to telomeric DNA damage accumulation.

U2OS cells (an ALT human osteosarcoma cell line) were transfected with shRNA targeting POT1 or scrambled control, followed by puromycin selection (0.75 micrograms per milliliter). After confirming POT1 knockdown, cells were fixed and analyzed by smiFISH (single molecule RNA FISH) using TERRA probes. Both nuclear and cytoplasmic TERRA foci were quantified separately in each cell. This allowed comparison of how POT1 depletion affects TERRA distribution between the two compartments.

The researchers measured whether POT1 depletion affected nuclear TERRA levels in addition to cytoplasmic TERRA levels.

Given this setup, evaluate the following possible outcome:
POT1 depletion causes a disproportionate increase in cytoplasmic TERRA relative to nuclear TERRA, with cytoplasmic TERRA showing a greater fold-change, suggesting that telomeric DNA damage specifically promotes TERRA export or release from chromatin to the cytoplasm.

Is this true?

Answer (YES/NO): NO